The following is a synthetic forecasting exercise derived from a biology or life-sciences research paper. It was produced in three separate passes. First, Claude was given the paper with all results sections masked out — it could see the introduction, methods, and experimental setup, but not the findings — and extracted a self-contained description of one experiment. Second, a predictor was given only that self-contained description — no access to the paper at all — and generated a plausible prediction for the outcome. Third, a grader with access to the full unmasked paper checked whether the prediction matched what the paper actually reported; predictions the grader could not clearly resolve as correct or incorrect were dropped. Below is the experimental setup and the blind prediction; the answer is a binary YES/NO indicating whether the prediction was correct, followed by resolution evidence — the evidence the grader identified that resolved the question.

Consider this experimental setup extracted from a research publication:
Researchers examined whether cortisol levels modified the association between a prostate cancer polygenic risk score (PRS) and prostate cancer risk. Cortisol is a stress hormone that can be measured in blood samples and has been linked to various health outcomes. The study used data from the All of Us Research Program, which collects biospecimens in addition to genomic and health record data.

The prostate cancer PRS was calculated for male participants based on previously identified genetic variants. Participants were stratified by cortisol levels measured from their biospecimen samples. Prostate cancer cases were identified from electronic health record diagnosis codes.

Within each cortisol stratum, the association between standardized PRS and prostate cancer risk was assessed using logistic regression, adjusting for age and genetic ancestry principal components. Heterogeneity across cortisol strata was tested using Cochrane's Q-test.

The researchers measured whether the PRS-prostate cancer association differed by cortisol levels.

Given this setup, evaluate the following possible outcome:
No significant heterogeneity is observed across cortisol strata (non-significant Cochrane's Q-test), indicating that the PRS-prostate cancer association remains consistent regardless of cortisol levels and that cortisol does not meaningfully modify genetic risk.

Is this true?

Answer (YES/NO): NO